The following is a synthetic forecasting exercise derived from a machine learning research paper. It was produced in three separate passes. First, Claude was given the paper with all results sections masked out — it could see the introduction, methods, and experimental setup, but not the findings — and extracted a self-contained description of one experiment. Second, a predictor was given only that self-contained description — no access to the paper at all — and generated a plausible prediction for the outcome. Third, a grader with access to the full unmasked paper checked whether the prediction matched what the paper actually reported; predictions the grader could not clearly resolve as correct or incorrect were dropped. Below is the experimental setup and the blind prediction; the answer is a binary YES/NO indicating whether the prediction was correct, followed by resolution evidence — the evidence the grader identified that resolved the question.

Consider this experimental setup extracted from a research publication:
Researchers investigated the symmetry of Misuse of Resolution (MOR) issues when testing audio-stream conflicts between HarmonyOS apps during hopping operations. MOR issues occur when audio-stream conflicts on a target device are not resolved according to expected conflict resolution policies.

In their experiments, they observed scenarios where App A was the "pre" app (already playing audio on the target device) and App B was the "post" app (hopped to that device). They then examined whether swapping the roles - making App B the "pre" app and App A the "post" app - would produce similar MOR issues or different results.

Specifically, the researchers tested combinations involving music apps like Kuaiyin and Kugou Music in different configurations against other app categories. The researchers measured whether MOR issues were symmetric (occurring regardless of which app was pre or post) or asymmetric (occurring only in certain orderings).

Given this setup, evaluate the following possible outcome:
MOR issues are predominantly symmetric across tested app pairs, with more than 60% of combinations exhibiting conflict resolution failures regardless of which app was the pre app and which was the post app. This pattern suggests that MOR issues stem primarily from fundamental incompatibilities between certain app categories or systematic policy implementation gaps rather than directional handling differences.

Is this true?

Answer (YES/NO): NO